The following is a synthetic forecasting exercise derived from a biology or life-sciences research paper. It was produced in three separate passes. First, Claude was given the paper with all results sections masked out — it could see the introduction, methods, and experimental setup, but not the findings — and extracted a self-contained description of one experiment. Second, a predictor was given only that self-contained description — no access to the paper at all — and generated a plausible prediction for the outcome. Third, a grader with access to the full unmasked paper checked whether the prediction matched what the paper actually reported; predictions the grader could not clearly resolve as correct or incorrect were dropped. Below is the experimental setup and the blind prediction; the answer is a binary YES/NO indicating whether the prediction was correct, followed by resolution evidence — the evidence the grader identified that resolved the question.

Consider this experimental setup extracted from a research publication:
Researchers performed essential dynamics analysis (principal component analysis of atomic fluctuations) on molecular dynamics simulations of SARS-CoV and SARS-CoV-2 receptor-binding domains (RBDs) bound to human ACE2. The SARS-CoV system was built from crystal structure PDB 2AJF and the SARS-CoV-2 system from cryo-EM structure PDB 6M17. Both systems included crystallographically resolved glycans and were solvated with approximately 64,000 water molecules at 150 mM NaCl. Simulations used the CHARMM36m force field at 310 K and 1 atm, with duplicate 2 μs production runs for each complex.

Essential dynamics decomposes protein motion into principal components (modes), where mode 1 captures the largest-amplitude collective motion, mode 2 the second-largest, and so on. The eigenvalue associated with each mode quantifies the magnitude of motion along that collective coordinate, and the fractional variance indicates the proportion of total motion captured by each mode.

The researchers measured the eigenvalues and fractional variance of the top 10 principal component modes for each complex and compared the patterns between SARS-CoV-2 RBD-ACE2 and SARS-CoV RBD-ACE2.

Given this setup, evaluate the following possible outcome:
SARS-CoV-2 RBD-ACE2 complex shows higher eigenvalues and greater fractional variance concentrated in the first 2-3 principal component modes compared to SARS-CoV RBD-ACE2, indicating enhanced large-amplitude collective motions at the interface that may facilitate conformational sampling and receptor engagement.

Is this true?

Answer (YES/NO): NO